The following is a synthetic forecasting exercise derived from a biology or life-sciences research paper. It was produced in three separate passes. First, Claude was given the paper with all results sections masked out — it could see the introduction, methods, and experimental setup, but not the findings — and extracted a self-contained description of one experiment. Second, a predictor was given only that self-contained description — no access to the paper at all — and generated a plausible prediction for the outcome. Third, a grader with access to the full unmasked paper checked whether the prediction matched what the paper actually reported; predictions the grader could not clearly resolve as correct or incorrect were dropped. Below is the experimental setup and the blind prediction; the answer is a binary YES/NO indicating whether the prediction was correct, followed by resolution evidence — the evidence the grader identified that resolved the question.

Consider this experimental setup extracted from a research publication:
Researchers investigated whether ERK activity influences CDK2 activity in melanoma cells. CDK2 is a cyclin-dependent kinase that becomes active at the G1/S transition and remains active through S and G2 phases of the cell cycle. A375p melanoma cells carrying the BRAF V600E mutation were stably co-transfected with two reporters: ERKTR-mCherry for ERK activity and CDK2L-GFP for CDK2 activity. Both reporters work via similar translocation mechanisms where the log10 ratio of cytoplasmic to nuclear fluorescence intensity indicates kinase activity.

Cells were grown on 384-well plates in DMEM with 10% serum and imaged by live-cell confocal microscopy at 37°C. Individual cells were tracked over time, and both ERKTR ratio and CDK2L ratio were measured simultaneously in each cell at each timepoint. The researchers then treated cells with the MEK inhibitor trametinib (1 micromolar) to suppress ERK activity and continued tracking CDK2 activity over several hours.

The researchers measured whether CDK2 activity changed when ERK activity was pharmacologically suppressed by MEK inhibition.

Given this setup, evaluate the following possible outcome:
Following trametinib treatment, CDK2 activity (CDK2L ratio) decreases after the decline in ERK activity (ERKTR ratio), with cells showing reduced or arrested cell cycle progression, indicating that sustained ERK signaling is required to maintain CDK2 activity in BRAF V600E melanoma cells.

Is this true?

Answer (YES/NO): NO